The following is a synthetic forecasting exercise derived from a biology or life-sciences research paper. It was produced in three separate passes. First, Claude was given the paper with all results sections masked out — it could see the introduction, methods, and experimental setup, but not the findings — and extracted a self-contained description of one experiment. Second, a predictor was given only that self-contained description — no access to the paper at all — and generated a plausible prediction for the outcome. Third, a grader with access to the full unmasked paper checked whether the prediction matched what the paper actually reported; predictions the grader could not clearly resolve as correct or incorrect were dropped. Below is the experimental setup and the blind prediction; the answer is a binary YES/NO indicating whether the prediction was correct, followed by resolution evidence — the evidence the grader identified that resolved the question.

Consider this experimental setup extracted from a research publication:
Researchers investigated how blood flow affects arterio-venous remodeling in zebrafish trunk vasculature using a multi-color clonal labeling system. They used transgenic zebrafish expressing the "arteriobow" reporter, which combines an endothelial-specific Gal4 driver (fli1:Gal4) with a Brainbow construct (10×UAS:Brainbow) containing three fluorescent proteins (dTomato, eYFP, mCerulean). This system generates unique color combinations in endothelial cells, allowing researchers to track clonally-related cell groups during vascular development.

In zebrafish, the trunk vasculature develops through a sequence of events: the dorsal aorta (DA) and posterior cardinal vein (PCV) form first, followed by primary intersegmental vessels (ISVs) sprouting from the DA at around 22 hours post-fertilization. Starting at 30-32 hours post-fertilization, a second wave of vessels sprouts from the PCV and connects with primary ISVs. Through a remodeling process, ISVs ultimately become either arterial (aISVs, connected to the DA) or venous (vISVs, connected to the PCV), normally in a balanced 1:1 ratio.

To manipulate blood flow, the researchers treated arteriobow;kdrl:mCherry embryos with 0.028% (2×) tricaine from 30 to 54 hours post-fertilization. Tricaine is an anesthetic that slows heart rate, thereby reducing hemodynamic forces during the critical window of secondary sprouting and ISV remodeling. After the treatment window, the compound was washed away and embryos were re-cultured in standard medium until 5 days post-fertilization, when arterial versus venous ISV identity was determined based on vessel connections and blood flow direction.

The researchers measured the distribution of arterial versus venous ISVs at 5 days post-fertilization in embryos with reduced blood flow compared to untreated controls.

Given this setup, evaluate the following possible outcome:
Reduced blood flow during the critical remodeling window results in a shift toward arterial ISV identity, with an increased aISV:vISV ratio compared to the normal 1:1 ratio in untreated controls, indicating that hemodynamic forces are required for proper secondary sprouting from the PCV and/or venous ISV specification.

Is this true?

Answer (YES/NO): YES